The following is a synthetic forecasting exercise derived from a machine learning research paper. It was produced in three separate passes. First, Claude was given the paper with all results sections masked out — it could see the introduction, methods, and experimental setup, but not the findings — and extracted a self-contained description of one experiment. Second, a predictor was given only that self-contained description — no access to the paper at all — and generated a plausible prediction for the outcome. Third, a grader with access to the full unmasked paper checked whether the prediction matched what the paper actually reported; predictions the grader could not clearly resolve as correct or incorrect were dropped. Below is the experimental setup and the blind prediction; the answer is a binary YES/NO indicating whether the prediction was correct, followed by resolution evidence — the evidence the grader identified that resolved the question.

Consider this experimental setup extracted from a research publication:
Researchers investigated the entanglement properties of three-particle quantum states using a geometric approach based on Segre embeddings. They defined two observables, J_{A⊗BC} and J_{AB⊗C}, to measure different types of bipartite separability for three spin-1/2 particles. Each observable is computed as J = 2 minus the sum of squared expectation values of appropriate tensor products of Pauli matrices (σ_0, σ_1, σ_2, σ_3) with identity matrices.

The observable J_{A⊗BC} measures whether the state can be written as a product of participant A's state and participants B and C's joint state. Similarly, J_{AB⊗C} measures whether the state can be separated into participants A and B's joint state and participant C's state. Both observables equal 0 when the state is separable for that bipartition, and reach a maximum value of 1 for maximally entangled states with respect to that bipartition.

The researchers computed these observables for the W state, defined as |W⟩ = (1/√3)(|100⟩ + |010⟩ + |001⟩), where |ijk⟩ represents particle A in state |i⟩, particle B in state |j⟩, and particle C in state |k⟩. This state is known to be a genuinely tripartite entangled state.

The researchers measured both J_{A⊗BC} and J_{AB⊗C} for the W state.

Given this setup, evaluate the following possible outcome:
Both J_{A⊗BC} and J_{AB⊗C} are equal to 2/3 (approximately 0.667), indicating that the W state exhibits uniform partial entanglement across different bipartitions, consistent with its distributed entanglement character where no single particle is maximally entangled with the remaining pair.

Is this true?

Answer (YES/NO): NO